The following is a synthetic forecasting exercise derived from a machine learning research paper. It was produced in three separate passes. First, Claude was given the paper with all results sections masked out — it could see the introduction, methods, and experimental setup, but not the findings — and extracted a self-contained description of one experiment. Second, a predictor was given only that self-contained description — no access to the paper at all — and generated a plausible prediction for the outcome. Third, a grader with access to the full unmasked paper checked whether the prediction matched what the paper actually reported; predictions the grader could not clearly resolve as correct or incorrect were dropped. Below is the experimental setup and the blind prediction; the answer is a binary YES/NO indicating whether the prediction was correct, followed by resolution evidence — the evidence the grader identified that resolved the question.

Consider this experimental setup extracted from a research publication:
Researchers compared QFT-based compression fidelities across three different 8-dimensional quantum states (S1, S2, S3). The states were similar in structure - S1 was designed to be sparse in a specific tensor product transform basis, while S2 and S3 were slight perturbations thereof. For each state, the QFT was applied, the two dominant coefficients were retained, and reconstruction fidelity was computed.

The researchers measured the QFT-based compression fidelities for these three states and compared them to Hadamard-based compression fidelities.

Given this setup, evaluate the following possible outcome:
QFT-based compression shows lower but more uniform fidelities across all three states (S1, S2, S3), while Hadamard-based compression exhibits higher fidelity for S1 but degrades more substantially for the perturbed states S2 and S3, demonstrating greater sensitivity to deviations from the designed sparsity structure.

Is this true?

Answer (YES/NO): NO